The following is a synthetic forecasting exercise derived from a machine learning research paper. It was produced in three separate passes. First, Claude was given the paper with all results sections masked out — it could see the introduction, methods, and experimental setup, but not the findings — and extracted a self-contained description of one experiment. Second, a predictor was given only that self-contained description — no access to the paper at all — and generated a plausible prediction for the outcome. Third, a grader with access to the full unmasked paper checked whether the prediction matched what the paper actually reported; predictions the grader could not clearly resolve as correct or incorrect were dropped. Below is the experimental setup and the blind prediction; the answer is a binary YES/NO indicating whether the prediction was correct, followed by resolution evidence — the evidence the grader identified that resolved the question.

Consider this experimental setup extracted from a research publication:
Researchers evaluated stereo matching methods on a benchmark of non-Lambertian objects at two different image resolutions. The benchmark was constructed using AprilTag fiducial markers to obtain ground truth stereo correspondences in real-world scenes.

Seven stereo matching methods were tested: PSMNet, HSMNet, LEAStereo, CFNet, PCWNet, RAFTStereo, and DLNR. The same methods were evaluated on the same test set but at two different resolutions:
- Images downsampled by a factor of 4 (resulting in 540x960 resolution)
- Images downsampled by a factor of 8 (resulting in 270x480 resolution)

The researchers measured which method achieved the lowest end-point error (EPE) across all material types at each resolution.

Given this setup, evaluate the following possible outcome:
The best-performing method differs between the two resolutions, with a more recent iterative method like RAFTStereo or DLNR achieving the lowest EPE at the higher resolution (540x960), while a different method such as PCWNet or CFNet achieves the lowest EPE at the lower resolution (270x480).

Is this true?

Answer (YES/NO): NO